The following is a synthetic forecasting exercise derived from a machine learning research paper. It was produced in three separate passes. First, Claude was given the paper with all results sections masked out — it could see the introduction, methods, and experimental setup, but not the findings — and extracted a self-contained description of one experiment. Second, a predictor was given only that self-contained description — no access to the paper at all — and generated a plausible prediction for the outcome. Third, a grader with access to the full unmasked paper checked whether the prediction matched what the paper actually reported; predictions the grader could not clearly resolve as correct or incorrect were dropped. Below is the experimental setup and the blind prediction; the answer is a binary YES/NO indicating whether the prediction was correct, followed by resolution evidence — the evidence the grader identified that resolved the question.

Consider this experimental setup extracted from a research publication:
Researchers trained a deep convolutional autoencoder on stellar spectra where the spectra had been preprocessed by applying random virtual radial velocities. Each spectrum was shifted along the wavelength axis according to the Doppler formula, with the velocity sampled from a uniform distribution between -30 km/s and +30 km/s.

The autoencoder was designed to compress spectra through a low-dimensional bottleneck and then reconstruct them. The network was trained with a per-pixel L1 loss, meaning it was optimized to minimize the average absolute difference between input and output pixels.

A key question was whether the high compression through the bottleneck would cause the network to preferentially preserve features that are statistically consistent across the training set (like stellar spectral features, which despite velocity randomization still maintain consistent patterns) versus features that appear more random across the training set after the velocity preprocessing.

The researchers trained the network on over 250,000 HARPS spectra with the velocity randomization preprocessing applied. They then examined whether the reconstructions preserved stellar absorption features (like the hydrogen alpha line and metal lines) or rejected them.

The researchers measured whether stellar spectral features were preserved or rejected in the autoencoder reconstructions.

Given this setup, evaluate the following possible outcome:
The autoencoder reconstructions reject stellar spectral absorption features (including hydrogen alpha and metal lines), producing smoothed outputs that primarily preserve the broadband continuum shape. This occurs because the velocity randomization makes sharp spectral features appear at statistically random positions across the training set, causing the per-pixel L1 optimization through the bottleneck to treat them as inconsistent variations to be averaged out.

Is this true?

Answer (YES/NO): NO